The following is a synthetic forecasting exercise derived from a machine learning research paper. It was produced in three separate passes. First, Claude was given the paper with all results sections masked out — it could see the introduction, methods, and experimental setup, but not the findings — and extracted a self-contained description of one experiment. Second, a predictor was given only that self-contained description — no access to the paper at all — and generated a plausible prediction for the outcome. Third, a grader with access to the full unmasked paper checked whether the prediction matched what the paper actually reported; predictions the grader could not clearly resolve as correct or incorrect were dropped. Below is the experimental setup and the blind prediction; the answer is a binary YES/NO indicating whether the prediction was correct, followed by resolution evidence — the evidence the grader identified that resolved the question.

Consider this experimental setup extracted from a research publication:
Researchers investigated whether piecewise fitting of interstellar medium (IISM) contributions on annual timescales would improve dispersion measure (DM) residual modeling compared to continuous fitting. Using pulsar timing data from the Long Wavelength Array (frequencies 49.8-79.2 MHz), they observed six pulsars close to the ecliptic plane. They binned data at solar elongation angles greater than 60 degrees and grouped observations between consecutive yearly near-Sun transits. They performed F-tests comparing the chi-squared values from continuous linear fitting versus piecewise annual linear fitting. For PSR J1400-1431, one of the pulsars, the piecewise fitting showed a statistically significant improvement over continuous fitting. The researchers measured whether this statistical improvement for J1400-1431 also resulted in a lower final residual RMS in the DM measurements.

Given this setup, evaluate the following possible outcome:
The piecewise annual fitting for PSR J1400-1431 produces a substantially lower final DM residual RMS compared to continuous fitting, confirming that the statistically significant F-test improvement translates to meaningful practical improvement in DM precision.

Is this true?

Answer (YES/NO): NO